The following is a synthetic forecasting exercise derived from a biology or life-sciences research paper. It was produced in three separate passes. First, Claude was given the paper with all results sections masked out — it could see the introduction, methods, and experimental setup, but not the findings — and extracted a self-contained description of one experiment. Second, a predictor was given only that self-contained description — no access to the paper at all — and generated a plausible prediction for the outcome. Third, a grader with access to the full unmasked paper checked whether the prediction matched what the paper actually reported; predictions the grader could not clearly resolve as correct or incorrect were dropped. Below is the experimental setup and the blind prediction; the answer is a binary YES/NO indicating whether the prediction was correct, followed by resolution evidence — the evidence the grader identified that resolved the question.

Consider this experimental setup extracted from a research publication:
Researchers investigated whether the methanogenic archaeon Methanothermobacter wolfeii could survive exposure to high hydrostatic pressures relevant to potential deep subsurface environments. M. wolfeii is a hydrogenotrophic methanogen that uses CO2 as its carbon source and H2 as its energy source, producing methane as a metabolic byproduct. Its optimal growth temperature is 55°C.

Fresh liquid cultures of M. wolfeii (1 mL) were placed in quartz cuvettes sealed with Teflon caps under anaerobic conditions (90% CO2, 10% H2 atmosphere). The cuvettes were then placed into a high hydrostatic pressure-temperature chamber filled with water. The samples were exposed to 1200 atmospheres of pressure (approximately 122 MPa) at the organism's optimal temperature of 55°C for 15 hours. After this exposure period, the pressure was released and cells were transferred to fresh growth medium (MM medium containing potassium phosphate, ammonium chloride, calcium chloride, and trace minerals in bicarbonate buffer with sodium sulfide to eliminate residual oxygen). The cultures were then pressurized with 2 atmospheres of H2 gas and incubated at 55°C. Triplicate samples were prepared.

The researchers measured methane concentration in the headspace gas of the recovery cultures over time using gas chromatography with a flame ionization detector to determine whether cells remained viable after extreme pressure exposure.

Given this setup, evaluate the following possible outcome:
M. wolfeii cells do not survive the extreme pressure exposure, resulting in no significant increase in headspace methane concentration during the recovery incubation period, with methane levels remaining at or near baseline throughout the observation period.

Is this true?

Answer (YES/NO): NO